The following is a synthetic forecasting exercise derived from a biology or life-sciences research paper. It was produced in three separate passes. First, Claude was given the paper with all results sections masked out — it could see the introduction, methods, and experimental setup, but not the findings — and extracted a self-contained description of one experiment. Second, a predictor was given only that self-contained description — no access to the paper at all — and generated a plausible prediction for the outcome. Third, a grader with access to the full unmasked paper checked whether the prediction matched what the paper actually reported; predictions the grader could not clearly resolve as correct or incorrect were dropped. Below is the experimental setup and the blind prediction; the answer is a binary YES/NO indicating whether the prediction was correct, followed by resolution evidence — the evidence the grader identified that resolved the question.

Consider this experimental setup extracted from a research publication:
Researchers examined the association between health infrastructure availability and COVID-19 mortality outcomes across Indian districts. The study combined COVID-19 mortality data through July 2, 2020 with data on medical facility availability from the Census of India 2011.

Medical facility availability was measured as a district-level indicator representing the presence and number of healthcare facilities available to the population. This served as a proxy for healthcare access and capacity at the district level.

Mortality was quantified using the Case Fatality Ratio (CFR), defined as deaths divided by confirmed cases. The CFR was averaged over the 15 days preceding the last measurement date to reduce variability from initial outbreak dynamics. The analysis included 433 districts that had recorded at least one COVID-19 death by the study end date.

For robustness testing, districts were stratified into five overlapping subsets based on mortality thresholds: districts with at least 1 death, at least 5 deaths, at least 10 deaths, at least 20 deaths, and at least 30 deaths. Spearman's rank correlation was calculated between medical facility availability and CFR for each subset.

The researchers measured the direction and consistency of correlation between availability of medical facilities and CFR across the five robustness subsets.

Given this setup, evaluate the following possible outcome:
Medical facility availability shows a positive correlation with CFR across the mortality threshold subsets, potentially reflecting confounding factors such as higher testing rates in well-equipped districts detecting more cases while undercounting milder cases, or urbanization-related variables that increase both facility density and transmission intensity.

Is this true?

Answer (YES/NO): NO